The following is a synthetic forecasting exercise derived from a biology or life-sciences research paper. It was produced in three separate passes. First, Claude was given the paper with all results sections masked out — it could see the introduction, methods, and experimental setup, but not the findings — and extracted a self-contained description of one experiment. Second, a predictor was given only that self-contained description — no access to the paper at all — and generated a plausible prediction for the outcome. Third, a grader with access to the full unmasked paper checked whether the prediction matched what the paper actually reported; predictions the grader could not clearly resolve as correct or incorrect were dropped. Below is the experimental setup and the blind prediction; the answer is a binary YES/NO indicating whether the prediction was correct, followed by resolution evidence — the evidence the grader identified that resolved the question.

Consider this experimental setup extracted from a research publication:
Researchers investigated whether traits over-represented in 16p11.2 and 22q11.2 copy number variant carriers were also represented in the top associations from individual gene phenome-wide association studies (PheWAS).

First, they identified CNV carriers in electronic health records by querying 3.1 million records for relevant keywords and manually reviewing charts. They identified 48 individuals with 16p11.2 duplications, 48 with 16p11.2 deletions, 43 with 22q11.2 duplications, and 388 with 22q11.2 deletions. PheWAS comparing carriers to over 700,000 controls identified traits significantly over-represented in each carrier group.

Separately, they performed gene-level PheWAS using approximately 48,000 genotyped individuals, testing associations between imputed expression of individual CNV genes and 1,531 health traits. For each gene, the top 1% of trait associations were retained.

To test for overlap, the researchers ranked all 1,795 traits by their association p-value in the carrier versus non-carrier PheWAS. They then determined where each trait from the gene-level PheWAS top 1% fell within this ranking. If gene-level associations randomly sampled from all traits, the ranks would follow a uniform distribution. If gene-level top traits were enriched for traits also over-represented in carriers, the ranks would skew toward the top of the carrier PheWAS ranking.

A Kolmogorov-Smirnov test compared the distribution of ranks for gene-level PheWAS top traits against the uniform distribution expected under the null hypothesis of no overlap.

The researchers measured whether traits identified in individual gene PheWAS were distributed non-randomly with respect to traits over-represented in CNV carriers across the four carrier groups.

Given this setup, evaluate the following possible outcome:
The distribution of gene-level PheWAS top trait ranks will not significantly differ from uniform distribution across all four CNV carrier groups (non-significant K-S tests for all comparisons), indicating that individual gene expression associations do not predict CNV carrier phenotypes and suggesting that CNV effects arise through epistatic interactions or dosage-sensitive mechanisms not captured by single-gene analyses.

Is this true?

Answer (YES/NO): YES